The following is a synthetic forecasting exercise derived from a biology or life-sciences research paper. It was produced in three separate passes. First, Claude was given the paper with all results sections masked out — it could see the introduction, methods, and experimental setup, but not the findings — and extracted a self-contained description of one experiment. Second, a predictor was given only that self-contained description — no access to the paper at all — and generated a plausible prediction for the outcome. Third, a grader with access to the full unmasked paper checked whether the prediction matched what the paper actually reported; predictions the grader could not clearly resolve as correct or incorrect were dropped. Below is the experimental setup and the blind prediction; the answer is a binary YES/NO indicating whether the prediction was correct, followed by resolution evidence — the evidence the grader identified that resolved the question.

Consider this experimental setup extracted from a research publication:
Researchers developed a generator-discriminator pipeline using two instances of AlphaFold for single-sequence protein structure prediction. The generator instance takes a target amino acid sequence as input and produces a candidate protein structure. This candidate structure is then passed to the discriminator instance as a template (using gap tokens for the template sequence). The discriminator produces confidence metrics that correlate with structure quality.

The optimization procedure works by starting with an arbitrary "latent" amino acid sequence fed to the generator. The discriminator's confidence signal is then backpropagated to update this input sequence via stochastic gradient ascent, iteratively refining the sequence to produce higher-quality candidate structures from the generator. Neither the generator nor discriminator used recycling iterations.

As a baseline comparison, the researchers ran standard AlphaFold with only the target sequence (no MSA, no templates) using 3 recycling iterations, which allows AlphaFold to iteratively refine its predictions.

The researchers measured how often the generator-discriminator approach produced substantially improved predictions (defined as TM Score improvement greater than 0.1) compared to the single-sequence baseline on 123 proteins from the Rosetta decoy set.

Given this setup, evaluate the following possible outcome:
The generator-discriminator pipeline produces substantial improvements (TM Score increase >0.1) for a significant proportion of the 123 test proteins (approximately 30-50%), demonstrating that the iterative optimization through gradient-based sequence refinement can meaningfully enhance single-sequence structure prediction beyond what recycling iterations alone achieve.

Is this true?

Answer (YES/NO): YES